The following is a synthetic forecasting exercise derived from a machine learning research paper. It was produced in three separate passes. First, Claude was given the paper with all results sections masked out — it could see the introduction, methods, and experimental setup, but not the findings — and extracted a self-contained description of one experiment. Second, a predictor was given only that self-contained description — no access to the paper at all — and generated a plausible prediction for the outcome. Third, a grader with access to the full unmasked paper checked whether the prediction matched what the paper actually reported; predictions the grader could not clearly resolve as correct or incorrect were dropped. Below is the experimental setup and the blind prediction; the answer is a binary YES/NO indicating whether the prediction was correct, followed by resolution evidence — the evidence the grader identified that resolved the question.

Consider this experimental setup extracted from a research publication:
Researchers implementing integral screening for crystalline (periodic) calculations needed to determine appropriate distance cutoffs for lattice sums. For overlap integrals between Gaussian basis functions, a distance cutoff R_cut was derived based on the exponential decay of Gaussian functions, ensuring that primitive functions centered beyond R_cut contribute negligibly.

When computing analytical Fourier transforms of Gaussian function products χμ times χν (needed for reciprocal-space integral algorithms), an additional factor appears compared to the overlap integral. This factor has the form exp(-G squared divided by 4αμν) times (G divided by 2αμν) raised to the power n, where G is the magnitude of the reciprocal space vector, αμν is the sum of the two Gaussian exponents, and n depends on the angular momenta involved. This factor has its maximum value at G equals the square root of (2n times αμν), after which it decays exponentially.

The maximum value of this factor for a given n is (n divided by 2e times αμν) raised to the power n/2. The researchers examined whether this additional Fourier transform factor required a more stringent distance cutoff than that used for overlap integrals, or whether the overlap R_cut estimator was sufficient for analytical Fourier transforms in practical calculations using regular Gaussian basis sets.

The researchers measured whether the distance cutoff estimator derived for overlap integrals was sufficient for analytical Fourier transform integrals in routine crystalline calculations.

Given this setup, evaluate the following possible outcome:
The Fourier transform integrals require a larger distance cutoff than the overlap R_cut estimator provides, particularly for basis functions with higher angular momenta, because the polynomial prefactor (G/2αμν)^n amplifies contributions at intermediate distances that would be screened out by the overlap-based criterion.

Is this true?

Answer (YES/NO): NO